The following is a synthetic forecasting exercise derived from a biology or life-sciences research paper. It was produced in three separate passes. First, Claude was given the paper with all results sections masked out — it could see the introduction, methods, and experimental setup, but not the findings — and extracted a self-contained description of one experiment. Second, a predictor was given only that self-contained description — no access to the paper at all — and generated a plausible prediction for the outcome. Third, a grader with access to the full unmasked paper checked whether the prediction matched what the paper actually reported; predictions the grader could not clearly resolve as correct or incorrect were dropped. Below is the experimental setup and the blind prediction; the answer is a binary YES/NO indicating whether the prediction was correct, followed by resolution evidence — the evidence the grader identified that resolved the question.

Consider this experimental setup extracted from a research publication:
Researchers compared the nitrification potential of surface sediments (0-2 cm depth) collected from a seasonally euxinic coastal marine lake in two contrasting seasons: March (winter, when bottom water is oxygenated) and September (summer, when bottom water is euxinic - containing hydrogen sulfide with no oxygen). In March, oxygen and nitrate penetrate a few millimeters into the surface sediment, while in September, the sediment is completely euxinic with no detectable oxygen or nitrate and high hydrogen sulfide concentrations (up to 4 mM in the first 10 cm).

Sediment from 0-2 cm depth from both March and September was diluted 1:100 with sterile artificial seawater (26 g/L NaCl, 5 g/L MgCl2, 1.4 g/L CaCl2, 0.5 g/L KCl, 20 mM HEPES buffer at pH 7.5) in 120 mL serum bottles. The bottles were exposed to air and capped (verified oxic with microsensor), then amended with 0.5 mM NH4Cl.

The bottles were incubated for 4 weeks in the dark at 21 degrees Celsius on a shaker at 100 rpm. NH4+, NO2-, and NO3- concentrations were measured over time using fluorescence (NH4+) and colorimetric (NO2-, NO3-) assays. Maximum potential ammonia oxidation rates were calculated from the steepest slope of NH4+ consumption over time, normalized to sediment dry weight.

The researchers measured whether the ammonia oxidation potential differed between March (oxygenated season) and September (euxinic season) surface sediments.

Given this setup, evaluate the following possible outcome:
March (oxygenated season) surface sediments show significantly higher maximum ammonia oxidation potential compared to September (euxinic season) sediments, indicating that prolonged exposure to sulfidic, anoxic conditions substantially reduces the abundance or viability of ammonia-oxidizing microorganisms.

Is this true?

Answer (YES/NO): NO